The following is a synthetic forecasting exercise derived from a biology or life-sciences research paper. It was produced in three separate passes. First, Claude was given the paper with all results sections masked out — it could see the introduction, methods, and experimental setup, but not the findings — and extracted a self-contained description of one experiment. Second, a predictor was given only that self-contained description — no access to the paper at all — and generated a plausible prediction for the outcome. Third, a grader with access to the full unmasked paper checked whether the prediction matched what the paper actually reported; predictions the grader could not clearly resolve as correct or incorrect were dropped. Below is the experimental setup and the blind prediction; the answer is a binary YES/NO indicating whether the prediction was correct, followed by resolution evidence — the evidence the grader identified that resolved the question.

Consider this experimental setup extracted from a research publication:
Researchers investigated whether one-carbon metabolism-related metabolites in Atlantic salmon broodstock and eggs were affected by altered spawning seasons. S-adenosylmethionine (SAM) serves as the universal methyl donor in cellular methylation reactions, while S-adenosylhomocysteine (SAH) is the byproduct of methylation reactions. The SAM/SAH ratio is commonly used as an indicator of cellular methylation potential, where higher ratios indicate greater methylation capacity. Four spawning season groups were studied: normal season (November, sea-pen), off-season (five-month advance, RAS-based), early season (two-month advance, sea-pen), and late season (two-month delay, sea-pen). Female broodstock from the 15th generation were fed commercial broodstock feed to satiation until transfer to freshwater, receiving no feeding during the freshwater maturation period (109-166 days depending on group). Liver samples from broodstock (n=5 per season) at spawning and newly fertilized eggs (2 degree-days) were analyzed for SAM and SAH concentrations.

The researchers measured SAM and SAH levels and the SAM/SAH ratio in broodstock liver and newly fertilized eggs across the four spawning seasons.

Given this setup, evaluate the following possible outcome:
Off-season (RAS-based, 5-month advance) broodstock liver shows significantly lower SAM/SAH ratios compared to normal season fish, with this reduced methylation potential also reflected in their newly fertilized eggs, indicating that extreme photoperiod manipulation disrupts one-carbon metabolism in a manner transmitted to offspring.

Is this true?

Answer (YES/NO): NO